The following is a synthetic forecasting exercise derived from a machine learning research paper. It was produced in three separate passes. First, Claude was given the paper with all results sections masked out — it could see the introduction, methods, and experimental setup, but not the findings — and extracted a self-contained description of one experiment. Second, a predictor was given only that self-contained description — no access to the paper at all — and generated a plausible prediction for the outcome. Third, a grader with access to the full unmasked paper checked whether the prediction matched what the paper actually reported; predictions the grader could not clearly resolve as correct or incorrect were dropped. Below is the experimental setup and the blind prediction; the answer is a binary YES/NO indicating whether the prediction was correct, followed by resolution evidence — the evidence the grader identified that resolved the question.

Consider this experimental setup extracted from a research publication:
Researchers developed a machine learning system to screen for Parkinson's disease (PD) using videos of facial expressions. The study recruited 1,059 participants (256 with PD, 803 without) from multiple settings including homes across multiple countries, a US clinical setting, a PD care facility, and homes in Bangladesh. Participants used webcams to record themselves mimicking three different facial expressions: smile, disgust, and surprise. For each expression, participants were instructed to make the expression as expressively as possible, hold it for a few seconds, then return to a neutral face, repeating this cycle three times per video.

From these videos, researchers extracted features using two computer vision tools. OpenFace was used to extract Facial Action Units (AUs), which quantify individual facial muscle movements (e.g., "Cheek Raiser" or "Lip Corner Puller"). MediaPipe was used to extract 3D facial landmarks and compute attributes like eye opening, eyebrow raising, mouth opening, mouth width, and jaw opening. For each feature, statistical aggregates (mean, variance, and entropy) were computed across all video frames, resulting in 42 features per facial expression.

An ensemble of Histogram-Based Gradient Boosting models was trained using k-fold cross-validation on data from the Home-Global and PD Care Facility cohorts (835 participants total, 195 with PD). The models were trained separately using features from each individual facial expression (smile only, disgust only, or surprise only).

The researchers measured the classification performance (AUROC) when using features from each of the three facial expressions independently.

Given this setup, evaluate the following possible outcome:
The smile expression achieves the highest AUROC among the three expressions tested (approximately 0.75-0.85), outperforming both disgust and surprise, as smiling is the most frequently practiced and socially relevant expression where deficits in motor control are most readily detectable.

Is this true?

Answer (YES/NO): NO